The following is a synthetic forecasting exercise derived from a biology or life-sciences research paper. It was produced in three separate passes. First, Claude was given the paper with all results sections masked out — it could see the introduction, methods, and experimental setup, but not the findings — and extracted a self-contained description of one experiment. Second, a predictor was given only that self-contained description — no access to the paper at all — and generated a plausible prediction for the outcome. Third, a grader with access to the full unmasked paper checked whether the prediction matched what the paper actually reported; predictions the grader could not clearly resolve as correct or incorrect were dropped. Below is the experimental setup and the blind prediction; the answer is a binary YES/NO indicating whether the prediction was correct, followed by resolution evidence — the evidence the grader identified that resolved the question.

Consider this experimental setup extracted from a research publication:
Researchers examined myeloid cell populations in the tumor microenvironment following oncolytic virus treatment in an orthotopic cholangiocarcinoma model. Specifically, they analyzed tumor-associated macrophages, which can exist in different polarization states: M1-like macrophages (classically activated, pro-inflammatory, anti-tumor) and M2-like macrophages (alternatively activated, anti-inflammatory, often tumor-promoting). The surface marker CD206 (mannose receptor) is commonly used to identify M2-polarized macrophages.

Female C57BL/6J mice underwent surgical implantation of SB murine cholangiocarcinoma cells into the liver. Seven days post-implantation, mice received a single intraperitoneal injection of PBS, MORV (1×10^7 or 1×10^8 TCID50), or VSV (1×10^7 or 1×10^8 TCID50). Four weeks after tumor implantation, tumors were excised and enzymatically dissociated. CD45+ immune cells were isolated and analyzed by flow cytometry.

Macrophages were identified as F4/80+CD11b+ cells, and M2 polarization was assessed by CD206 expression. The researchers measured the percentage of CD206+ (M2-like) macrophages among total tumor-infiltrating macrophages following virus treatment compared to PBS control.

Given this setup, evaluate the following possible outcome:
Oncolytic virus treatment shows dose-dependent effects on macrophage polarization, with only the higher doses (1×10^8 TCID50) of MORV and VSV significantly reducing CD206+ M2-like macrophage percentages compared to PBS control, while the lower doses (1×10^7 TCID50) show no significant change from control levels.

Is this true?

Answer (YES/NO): NO